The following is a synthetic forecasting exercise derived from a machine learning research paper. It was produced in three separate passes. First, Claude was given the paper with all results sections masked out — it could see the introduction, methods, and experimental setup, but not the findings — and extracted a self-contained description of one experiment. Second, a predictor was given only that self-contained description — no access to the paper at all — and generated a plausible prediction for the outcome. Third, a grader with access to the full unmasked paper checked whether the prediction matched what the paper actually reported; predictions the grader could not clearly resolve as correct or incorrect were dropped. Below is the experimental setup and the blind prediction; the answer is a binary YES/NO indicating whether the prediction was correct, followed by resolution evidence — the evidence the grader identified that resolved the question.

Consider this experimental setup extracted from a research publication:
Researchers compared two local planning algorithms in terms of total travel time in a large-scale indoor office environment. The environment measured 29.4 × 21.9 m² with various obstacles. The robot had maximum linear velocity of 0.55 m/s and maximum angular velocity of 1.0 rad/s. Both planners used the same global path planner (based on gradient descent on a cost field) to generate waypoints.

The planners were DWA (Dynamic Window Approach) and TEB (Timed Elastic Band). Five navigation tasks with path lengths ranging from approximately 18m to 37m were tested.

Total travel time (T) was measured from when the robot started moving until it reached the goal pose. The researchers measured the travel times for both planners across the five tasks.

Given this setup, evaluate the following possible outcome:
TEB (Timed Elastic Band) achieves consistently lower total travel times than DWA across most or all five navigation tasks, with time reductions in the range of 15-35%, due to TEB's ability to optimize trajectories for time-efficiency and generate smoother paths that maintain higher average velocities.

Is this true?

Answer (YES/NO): NO